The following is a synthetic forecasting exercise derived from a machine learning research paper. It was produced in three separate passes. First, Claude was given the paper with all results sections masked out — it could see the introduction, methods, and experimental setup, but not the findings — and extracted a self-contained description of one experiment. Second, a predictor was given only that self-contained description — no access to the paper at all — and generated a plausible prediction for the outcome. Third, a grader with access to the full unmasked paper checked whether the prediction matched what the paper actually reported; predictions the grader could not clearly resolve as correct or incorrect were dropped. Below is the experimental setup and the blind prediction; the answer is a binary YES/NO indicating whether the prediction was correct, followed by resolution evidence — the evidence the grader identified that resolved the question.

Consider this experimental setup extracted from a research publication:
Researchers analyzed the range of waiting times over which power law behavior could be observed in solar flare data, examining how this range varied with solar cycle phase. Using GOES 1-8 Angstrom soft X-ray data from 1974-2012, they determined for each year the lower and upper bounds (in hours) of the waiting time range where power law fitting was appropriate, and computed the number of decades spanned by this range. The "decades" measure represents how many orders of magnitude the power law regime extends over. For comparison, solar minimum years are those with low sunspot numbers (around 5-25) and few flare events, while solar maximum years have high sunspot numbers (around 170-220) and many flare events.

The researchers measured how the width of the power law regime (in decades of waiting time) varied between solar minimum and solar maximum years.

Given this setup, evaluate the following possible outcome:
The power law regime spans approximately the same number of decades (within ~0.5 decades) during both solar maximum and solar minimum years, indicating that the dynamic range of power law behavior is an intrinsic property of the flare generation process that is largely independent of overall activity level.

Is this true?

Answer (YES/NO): NO